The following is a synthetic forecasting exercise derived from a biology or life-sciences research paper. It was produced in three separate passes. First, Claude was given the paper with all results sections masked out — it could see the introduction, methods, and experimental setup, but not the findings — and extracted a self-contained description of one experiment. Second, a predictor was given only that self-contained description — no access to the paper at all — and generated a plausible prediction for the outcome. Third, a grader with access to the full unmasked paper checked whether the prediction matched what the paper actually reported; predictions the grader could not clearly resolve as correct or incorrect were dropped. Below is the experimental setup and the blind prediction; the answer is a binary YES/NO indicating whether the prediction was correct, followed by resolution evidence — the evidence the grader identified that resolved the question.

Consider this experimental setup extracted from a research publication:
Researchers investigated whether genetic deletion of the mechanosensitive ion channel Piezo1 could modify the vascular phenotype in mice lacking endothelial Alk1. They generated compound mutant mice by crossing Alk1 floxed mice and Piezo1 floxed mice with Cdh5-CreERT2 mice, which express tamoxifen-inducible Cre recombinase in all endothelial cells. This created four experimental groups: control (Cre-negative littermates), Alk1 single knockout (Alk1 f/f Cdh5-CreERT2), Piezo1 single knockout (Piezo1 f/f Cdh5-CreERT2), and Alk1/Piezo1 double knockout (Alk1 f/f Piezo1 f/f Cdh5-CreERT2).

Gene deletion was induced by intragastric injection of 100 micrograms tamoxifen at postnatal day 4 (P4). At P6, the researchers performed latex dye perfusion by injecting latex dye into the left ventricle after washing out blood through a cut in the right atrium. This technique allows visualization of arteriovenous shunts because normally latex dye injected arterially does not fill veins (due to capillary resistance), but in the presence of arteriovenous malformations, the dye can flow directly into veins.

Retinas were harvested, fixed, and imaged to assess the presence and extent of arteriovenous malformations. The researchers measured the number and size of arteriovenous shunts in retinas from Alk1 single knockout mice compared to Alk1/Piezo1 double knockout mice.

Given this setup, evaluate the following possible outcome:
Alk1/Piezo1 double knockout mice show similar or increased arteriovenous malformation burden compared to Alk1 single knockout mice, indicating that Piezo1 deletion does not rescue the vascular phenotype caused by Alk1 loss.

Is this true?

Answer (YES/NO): NO